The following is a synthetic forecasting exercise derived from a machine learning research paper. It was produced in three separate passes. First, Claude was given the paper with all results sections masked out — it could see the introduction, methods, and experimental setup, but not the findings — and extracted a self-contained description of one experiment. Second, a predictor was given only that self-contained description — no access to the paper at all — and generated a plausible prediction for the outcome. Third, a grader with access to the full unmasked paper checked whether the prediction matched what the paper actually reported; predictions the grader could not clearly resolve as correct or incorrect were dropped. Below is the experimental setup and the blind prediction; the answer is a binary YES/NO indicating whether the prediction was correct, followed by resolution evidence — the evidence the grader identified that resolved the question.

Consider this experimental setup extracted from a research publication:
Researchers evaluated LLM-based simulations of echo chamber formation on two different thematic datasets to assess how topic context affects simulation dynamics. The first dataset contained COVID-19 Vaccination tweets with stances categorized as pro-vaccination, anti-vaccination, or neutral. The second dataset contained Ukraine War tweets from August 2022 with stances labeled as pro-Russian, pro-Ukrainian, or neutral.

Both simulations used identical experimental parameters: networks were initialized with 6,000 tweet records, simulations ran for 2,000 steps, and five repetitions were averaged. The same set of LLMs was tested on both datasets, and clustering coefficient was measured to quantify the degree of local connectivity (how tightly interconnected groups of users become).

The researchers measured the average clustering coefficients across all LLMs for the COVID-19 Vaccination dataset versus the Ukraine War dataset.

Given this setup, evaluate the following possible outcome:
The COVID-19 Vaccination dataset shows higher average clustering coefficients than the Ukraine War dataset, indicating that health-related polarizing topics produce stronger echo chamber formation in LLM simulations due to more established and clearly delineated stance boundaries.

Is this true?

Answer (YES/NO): NO